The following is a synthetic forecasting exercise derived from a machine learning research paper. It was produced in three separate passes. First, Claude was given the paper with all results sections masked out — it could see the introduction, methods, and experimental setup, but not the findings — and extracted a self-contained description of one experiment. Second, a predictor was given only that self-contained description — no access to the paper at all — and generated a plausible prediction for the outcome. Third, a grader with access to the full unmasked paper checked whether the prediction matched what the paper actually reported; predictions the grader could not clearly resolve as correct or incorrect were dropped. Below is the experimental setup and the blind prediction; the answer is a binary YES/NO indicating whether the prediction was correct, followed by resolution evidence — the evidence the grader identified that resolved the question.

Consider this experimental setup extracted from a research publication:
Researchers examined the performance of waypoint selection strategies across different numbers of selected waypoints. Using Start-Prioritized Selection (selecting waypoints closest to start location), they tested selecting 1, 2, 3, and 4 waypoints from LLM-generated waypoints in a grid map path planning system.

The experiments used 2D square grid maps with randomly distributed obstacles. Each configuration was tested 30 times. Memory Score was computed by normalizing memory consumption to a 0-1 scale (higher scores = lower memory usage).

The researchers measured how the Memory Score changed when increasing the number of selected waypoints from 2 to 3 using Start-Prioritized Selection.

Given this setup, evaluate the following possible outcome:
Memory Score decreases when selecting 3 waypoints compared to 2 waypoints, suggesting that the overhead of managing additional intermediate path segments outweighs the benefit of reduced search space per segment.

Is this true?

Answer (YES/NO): YES